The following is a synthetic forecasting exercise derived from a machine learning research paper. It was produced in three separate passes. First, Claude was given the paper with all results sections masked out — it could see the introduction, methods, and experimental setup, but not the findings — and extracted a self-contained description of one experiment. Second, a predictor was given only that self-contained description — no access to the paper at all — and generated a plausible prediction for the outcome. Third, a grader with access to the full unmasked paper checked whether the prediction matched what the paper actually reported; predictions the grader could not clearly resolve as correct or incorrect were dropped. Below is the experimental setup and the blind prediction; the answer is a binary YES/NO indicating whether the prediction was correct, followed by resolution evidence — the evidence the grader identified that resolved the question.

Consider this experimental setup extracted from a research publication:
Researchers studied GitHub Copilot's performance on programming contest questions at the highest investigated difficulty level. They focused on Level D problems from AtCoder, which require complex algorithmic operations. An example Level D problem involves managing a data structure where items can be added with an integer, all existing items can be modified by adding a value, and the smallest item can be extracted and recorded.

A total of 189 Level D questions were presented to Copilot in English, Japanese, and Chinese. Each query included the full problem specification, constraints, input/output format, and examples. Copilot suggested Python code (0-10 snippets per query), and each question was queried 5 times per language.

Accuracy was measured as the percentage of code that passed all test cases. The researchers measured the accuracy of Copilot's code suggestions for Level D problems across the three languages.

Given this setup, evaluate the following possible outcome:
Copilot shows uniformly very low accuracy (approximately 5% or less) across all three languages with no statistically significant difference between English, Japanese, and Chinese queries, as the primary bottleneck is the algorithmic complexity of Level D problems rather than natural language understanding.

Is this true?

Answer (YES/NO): NO